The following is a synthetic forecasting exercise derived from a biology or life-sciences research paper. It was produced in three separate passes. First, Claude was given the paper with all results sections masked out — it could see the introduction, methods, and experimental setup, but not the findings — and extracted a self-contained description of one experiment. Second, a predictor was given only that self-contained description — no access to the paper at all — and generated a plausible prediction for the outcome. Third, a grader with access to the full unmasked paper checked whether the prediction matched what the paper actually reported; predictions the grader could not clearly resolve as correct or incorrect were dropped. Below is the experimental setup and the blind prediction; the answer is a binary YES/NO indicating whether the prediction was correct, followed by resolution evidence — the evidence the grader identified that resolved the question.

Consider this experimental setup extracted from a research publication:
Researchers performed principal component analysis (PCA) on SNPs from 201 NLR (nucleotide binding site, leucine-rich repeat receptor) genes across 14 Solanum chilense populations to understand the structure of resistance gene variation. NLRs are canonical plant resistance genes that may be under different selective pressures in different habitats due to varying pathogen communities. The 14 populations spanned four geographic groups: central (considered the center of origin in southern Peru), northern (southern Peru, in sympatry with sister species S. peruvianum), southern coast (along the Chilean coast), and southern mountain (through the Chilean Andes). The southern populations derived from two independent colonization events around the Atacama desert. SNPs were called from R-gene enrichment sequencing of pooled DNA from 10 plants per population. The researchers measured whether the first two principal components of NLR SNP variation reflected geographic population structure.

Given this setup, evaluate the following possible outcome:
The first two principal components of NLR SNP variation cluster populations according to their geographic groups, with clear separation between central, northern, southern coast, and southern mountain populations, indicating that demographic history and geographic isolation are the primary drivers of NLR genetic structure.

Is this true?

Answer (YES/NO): YES